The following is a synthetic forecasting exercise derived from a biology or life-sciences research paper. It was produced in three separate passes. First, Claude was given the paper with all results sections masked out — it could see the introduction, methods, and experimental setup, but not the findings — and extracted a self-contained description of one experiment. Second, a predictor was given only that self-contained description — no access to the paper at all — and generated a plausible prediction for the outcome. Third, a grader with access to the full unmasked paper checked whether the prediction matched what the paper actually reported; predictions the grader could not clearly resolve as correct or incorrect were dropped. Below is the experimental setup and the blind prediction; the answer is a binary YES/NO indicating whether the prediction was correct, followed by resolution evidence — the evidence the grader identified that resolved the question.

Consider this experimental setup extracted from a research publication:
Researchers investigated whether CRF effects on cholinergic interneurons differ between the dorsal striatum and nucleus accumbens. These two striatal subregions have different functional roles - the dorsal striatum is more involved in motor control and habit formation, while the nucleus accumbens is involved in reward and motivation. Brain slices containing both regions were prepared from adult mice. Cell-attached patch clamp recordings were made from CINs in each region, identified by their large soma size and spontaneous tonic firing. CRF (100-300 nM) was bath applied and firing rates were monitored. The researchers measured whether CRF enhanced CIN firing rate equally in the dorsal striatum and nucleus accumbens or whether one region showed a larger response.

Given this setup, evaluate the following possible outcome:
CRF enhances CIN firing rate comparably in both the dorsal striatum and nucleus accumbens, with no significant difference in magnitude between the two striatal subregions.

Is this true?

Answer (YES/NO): NO